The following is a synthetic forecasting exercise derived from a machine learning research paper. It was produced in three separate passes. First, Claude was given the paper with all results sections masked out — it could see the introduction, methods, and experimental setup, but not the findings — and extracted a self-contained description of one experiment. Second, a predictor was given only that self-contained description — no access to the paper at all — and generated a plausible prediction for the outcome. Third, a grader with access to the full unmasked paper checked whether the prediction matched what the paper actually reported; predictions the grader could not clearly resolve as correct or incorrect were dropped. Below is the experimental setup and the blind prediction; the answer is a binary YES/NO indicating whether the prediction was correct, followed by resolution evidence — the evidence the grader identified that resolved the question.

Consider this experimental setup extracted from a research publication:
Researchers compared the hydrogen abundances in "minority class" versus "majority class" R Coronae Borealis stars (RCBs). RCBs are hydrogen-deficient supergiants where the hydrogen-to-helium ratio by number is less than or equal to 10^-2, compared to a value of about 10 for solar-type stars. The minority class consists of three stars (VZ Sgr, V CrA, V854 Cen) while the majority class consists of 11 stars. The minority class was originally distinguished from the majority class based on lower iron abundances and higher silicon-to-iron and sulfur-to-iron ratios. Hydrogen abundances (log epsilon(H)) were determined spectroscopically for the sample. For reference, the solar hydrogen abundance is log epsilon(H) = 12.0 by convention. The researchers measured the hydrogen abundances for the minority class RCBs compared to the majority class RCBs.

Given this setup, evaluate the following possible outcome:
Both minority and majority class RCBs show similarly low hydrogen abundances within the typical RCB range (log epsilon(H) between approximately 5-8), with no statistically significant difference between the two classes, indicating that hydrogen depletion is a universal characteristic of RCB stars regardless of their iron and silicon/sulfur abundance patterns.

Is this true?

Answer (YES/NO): NO